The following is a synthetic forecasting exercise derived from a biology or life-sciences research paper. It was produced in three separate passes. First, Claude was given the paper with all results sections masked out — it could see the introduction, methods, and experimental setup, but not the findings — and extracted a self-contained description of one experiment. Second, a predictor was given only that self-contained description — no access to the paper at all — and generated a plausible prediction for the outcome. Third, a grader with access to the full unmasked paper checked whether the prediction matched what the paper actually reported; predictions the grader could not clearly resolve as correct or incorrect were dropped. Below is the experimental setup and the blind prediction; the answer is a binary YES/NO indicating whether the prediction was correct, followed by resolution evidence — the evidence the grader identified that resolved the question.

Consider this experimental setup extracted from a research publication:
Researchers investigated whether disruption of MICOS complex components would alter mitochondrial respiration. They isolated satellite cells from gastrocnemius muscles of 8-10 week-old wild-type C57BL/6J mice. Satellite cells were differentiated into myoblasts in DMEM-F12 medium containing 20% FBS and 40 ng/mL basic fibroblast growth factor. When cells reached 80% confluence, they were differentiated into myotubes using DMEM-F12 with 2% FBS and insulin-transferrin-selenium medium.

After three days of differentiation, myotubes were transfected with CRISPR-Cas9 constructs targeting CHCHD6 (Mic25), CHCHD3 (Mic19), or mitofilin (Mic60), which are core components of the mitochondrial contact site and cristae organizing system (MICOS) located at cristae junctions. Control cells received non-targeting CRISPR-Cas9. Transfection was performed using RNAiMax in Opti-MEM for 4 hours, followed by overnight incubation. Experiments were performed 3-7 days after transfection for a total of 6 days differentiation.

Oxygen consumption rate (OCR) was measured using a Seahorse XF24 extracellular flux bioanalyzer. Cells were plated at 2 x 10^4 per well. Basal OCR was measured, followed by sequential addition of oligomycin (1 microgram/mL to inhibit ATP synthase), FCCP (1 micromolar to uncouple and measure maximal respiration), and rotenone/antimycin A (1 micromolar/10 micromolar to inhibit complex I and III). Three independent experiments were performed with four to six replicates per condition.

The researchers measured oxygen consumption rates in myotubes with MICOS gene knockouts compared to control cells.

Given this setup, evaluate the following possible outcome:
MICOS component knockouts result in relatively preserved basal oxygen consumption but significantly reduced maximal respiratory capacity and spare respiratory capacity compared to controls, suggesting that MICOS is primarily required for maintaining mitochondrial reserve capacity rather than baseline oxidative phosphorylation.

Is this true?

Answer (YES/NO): NO